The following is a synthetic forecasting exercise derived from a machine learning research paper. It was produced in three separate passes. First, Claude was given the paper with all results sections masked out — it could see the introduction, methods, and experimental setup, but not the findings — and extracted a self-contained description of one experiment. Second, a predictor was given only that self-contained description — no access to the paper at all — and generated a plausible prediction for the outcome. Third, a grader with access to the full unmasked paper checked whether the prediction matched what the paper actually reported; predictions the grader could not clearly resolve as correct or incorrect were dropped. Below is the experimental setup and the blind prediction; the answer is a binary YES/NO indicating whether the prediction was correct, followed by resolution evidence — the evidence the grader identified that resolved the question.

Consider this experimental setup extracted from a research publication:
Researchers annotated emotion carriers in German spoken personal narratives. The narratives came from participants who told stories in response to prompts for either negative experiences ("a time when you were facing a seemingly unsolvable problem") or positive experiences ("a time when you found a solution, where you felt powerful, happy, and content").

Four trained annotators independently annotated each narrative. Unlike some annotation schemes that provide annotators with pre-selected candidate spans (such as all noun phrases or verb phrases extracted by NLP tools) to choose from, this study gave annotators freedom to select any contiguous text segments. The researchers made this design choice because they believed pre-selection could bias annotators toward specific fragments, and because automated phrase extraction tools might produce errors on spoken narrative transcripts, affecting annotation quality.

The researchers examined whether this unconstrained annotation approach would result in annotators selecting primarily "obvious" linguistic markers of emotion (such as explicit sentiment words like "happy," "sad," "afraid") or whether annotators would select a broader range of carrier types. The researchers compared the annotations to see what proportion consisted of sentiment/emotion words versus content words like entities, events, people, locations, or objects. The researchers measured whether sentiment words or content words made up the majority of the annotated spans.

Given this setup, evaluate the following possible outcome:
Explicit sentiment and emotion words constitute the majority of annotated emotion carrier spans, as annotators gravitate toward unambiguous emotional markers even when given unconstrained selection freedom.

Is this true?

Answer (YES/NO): NO